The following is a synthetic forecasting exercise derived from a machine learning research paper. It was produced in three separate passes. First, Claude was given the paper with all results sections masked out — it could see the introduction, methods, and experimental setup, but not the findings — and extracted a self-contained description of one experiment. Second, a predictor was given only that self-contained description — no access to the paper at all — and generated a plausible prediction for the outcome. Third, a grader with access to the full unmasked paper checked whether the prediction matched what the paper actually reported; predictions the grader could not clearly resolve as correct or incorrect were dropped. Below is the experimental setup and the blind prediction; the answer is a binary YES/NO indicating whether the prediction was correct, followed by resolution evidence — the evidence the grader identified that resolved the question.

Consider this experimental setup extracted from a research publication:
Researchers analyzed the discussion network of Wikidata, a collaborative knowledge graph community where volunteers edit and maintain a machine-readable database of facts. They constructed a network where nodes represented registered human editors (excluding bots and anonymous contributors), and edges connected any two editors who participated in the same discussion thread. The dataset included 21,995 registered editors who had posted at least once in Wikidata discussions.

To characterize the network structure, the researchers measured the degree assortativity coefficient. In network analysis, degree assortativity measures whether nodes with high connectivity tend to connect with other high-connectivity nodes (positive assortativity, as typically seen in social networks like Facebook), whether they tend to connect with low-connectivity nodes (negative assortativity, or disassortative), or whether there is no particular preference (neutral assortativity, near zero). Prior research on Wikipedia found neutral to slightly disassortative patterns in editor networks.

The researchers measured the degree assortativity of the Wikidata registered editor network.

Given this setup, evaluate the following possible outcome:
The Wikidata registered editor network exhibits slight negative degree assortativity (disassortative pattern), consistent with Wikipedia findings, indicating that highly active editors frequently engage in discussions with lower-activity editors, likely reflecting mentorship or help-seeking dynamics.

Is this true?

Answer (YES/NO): NO